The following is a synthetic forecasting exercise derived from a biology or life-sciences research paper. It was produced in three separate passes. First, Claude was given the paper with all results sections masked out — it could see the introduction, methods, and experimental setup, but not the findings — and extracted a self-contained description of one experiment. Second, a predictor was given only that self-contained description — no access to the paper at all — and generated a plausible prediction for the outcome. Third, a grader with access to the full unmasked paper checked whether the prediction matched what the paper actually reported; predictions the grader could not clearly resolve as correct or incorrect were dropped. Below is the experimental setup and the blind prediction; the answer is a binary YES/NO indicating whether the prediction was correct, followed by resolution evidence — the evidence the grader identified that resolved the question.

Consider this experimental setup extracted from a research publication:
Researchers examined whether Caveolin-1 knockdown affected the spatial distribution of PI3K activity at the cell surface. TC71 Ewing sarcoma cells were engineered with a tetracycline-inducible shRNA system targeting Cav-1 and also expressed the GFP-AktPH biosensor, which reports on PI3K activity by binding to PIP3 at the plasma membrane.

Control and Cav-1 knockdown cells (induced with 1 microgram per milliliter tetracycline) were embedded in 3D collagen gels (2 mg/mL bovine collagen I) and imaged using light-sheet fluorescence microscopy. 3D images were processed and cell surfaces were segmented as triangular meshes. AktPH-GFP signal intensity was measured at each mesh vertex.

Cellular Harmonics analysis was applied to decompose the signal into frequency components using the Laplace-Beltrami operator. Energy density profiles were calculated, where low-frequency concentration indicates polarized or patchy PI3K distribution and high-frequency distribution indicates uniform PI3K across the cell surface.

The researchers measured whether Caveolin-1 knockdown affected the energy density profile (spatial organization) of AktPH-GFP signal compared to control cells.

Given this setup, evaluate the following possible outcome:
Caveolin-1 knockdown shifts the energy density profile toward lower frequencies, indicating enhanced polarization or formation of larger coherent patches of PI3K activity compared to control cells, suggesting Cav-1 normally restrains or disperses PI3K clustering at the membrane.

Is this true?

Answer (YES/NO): YES